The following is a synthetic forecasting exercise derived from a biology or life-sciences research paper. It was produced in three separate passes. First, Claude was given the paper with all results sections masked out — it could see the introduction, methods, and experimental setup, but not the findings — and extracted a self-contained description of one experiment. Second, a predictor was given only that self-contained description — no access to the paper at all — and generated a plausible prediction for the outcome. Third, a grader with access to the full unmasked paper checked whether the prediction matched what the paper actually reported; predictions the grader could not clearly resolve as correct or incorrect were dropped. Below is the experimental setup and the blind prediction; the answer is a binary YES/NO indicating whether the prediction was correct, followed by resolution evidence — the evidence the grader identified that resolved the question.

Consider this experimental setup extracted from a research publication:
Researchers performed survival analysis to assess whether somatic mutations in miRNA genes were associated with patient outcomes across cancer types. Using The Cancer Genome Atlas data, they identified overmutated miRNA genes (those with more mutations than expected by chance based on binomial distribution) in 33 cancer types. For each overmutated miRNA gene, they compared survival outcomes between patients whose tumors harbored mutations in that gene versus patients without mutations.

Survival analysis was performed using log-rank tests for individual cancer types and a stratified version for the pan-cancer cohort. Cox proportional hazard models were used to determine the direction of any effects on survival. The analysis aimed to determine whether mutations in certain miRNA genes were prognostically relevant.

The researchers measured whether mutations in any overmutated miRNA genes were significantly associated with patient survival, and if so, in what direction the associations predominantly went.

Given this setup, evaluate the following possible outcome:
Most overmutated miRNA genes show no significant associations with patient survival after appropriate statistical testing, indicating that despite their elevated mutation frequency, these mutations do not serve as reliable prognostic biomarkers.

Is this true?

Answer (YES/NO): NO